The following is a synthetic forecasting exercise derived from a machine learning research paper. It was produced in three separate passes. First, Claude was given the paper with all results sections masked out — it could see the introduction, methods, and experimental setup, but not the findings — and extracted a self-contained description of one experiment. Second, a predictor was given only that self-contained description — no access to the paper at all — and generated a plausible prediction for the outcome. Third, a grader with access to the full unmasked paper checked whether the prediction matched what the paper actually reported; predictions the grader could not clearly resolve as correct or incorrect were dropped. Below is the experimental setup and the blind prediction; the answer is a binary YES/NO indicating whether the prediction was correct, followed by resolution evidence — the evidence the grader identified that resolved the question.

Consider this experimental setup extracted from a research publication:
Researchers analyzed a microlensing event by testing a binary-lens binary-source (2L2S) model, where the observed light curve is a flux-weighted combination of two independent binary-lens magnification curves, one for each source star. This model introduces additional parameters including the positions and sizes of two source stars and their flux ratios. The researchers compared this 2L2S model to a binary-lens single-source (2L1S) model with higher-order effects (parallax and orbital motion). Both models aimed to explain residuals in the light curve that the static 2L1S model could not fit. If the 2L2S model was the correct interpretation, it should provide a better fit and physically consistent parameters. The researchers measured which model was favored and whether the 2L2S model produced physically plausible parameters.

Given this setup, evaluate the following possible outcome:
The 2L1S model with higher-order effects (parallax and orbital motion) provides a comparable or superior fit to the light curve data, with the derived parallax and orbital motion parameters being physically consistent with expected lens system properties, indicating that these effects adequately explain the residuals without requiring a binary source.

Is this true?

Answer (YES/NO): NO